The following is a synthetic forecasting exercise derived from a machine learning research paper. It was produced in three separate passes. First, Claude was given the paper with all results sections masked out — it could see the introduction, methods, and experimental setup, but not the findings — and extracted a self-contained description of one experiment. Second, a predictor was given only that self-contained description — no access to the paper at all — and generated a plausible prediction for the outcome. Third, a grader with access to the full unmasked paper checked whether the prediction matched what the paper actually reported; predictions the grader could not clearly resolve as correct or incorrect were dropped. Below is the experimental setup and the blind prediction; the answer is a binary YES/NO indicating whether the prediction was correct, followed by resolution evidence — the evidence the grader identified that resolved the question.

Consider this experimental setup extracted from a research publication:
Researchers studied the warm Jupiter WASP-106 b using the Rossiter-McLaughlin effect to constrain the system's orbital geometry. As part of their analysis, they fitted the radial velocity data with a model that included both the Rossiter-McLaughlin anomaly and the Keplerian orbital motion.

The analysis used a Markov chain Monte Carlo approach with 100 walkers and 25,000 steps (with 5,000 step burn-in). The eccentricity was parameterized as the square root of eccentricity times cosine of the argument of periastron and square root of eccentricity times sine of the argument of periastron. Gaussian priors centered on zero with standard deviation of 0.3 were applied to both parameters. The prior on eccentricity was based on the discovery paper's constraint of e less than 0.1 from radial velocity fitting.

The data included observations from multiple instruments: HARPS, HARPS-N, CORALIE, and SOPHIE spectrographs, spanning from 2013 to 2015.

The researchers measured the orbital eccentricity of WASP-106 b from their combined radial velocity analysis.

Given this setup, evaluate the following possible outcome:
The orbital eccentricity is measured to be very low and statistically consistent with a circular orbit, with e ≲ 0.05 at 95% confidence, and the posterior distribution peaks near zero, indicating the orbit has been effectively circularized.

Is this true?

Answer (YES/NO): NO